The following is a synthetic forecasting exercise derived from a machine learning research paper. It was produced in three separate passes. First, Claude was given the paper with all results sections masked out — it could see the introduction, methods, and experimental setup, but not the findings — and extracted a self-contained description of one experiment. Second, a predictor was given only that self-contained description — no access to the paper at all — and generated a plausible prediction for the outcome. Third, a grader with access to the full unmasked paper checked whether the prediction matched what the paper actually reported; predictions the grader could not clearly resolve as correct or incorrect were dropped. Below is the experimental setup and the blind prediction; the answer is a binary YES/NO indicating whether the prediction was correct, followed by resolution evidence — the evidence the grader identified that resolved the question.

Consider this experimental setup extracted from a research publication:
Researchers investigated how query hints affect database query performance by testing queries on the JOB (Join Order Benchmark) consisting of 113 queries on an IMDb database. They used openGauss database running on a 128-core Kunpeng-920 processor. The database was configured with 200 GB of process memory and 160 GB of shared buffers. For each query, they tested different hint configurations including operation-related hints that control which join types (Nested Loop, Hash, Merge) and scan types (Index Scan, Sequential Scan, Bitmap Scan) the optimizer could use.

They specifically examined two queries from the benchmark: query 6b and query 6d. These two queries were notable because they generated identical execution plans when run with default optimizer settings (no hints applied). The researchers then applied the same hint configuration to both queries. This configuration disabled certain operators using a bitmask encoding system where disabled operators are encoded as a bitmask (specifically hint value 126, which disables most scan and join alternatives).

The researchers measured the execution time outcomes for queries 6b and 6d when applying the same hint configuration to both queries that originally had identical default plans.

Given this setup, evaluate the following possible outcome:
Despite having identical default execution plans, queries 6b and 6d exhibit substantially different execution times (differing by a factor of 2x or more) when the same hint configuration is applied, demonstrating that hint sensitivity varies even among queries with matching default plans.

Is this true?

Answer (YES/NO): YES